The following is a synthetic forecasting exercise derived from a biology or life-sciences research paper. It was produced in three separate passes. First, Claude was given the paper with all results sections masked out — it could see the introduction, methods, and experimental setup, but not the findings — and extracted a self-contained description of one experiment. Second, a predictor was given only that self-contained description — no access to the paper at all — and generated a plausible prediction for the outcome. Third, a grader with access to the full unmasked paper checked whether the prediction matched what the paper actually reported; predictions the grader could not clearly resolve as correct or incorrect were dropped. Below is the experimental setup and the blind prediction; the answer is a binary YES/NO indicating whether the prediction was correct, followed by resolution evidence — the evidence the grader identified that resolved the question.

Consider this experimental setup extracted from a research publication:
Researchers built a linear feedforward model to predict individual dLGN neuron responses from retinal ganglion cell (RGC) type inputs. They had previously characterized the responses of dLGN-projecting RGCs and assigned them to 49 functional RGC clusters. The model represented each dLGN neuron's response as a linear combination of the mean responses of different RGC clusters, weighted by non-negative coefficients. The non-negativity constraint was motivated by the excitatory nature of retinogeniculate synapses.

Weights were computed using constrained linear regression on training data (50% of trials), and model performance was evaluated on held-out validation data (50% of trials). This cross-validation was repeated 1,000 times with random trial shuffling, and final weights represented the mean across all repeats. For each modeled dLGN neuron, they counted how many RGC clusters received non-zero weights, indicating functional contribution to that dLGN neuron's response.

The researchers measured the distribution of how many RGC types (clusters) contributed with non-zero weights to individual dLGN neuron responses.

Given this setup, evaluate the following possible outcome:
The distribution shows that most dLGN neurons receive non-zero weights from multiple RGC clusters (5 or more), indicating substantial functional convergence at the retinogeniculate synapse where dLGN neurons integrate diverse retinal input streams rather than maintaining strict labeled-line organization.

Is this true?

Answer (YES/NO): NO